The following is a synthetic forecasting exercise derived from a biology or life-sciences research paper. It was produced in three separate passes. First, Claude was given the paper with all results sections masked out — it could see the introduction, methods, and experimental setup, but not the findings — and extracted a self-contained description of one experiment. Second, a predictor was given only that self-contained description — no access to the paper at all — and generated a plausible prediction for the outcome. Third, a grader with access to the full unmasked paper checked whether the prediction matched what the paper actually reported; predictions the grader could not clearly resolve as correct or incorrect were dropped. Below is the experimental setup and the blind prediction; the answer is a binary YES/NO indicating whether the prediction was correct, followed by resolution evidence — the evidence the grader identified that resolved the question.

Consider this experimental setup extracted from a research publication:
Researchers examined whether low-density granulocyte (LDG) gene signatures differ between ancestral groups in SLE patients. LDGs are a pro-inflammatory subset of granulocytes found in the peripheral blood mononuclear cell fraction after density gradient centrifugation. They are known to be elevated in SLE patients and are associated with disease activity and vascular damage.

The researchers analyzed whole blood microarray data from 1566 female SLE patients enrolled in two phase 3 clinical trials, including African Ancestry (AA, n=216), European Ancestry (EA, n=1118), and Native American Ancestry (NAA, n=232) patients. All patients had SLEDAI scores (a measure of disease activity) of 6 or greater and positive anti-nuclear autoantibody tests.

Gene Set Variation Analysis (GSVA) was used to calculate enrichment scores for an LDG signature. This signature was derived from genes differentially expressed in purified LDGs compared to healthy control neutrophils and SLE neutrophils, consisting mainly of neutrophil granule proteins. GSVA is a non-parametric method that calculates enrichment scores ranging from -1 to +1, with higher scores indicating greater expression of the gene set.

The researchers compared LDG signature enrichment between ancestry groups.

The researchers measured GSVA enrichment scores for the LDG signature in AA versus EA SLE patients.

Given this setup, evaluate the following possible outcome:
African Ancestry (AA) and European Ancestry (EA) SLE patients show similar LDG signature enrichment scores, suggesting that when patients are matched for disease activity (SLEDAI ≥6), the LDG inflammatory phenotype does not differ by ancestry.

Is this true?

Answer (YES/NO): NO